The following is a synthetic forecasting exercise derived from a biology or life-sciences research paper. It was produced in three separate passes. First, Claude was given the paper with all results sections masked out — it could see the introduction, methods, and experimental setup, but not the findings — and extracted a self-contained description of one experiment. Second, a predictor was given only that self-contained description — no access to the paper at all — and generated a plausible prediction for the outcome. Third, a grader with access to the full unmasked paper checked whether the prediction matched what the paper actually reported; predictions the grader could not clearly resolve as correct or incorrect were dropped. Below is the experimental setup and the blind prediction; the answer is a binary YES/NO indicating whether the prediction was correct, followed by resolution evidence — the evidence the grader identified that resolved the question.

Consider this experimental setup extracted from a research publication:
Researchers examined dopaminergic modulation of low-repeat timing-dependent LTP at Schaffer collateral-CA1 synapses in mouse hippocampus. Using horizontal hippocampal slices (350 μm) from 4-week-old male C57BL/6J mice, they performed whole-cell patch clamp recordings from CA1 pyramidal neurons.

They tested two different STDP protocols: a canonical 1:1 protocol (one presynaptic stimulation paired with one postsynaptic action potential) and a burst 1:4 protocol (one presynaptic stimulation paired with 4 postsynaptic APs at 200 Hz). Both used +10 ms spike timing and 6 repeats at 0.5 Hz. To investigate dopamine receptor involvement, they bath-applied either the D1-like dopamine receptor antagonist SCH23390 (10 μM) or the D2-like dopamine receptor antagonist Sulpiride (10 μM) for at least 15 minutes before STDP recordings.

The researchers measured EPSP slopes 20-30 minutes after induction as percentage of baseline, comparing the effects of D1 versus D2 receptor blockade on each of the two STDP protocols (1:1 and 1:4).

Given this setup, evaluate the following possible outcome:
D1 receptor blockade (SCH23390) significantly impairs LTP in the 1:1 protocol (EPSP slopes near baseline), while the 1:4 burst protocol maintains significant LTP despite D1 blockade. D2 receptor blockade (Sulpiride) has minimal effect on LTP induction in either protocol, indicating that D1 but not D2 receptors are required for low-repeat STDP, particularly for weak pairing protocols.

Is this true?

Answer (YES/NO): NO